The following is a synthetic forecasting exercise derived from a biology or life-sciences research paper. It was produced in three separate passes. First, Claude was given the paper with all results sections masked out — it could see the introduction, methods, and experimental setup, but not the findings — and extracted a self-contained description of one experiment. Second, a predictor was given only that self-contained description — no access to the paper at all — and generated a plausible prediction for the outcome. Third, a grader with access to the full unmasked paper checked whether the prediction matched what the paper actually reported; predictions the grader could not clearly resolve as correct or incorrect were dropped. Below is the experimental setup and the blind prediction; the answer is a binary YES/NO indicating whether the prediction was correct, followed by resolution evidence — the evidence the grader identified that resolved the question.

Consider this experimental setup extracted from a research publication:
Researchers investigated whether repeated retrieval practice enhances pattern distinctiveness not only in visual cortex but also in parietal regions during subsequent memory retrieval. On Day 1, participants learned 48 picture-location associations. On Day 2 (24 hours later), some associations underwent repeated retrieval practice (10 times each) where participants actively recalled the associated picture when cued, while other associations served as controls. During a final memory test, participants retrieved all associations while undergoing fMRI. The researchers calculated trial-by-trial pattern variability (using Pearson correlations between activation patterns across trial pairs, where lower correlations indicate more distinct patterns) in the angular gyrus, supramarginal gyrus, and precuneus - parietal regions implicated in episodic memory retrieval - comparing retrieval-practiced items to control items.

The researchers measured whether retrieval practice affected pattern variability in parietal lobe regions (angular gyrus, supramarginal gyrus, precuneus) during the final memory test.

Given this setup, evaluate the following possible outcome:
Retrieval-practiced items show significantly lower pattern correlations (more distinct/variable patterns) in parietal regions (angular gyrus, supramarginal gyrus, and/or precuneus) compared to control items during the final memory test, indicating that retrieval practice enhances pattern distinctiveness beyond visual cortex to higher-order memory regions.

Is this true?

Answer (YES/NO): YES